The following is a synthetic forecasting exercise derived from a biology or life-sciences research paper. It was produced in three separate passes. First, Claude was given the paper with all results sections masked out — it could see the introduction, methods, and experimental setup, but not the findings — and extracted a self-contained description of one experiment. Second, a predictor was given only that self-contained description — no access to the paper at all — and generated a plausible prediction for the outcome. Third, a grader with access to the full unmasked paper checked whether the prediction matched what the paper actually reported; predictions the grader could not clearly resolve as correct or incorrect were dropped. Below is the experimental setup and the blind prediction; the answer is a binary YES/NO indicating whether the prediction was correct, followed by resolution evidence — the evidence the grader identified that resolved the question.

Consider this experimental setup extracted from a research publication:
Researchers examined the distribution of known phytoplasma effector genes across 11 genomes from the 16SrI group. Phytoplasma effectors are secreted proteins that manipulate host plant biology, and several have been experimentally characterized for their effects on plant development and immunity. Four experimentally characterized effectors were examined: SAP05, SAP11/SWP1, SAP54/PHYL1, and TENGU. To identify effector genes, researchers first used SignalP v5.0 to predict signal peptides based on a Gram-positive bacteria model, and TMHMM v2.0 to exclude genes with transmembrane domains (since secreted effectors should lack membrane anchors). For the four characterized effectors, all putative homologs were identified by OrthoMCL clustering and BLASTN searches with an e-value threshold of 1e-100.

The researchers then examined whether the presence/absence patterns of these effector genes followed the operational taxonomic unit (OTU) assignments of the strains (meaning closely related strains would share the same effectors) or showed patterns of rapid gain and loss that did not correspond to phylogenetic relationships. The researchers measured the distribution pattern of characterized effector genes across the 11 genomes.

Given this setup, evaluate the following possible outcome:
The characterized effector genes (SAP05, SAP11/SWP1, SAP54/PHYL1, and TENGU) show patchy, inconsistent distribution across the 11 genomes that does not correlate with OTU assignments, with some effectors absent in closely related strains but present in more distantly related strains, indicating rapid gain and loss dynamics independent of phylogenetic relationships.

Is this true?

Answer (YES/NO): NO